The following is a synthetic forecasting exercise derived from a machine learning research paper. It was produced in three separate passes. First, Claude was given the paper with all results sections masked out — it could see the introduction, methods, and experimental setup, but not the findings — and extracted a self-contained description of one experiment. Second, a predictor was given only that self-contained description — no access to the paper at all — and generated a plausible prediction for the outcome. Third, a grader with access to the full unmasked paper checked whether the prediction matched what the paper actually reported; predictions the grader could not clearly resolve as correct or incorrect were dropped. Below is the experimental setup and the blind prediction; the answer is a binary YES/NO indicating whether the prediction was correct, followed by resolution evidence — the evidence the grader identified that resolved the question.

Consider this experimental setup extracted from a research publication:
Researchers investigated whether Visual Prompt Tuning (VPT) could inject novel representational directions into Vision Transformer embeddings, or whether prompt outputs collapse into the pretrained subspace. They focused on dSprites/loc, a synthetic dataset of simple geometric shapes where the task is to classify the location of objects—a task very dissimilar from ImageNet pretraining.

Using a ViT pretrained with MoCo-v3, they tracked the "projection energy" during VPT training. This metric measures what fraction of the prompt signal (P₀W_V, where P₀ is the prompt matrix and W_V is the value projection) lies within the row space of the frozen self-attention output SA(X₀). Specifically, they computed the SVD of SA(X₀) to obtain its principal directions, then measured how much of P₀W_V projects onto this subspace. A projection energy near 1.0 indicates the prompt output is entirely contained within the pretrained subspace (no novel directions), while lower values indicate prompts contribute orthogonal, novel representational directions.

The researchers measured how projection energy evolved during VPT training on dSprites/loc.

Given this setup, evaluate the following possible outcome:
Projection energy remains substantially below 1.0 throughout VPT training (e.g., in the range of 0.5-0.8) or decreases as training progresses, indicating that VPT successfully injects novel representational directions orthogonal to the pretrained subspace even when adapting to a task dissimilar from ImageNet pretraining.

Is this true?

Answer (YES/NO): NO